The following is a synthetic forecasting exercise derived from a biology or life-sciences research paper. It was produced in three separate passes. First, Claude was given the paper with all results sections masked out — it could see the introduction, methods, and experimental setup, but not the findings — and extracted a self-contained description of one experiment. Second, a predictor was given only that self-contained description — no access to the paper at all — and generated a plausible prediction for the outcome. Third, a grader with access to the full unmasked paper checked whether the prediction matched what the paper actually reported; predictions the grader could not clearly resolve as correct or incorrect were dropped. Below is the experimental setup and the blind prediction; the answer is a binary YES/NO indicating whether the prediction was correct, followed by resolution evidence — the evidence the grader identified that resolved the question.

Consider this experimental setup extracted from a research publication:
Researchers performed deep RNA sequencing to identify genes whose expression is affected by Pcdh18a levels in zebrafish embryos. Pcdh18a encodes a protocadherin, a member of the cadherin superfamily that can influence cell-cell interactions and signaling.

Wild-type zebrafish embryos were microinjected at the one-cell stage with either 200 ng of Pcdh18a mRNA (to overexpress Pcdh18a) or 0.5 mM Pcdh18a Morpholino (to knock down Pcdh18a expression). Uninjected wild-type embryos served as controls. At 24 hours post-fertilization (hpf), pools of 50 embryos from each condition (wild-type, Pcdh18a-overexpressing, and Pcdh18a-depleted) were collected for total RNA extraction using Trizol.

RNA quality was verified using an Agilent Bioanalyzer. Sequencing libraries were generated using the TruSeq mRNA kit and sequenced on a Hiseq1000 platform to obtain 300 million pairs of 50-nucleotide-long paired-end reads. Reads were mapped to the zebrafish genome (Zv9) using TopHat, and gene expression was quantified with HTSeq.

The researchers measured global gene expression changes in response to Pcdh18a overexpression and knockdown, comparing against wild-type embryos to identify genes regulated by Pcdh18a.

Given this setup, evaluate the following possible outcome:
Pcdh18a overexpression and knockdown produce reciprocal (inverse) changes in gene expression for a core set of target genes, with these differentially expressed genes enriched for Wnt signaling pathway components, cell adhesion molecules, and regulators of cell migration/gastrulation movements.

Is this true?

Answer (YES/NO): NO